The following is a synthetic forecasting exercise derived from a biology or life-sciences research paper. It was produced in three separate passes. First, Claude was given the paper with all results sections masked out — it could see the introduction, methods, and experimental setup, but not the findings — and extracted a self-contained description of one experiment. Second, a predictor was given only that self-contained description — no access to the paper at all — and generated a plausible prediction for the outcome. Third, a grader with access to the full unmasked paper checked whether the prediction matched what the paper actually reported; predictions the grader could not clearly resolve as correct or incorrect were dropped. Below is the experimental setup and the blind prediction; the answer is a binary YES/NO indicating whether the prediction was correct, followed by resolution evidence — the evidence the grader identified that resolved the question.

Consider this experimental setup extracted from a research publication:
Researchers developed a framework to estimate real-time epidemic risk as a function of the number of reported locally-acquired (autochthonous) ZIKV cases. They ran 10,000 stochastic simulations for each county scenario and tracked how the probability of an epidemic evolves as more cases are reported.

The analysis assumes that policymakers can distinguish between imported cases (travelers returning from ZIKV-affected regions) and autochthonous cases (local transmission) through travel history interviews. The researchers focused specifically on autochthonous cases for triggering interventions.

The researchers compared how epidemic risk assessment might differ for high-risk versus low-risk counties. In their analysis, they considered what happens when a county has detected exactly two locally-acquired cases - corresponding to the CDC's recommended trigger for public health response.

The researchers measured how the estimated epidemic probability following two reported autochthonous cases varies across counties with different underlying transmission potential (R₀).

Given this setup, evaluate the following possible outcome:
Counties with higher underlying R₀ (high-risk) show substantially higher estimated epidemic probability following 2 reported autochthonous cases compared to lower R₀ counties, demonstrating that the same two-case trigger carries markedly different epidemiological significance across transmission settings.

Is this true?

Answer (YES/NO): YES